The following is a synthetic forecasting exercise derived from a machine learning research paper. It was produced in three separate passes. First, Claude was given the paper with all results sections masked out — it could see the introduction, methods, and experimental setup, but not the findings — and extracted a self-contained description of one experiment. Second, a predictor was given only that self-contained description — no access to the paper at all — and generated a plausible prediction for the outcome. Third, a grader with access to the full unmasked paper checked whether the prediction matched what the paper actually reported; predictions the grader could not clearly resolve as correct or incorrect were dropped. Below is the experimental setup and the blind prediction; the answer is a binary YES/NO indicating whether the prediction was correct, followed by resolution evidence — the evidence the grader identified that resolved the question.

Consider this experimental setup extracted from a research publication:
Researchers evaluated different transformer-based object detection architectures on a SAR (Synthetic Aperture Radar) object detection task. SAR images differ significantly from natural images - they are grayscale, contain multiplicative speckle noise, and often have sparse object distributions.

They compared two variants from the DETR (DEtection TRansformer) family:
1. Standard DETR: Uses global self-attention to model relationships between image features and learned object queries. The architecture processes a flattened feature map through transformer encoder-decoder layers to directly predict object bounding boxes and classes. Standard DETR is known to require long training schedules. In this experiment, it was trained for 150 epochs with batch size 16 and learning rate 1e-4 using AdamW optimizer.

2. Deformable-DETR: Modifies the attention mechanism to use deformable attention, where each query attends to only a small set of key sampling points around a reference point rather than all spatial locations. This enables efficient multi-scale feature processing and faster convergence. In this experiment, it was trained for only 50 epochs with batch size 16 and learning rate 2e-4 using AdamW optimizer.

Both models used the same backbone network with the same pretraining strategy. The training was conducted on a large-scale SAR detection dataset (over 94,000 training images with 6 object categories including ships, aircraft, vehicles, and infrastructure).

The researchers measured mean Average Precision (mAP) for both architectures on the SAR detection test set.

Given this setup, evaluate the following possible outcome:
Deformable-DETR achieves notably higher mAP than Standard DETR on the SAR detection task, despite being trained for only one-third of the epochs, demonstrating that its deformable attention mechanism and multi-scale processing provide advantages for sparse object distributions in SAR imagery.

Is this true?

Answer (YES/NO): YES